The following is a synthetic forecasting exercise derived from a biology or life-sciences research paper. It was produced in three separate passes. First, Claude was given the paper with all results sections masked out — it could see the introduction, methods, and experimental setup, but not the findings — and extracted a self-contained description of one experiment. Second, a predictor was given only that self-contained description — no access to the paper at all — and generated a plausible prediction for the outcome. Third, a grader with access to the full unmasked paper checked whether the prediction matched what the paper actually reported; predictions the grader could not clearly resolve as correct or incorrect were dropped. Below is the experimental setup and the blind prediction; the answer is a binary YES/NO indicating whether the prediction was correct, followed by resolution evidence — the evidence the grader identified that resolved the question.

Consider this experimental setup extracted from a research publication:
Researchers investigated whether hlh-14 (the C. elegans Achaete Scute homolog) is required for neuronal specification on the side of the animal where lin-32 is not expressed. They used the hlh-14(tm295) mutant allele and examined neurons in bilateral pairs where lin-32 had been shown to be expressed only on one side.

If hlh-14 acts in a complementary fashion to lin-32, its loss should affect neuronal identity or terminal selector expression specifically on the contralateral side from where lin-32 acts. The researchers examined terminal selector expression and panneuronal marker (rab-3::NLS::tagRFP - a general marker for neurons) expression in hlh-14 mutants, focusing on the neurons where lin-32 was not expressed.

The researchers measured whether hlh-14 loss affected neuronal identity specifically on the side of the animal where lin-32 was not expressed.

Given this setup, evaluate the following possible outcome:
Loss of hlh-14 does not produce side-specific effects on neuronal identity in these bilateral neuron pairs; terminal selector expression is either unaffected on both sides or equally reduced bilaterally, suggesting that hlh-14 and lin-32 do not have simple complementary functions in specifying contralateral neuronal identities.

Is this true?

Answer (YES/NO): NO